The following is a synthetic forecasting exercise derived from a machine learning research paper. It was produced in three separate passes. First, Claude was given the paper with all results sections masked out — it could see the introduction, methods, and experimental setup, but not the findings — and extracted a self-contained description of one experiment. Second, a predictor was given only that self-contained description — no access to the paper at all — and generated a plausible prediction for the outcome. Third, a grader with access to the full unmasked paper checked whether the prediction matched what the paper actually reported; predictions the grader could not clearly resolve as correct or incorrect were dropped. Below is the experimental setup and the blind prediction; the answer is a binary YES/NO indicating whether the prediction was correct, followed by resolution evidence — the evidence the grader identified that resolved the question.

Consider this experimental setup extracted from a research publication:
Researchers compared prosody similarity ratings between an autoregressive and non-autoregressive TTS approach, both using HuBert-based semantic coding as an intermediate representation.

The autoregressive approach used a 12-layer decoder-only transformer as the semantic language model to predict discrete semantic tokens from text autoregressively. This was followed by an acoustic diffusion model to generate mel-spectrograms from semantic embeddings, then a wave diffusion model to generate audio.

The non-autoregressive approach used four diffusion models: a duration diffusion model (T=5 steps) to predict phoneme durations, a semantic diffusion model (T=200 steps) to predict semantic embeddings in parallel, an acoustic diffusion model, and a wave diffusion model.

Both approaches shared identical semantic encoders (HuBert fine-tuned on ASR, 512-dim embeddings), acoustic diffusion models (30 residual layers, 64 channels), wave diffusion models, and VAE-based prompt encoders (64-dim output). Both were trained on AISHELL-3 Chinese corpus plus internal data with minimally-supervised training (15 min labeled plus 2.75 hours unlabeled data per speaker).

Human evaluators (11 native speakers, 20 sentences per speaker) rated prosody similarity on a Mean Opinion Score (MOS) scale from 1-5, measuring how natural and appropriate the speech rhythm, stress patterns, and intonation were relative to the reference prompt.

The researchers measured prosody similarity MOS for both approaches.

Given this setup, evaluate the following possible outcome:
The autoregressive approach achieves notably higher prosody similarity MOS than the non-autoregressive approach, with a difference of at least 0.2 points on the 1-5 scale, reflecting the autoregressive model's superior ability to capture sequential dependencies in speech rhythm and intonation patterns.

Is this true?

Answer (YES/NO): NO